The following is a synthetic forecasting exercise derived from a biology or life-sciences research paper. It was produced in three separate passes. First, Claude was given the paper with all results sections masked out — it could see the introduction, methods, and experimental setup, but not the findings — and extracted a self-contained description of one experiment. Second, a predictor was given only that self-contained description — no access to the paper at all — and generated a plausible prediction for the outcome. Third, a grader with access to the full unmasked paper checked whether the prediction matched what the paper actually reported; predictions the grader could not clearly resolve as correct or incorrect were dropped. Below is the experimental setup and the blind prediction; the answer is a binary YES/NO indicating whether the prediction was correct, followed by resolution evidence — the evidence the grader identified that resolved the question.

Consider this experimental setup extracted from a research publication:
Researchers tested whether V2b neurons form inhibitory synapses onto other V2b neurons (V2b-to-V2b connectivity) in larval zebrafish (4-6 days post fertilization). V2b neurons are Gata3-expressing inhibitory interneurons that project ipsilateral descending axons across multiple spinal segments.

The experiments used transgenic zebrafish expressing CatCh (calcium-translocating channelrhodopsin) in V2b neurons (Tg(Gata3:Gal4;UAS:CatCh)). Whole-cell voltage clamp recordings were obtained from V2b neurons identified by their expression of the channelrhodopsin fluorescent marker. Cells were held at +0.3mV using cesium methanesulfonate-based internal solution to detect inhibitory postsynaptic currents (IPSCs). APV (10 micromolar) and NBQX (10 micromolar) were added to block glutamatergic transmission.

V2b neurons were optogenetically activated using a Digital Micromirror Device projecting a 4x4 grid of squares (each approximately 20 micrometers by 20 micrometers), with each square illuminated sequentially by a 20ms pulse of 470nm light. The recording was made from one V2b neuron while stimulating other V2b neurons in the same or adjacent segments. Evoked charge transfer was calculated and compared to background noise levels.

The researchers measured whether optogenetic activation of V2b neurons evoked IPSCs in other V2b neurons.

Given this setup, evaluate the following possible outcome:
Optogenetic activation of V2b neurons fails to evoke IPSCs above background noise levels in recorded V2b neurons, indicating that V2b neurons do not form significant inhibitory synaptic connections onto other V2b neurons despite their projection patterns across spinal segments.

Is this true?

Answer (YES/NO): NO